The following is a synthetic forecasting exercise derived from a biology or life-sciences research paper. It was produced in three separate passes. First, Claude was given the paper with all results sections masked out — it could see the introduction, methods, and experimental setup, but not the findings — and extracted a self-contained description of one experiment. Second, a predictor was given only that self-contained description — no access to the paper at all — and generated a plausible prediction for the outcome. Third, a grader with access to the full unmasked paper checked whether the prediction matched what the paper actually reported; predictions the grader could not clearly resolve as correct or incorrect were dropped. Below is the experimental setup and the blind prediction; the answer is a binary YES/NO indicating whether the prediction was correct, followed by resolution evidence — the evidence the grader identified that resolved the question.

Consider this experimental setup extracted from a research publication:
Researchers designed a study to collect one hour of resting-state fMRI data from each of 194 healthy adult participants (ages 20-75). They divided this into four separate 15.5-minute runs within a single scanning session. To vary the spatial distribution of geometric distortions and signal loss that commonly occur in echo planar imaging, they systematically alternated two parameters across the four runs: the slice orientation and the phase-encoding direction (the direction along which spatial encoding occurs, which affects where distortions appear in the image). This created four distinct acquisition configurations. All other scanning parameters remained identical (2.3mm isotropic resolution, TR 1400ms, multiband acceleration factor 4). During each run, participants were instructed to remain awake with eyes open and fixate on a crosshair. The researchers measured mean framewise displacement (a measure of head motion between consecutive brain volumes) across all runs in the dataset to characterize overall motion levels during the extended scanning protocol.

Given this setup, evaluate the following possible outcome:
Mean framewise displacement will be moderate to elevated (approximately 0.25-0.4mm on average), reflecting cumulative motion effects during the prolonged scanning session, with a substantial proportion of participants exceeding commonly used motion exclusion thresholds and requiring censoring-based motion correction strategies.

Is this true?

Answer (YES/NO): NO